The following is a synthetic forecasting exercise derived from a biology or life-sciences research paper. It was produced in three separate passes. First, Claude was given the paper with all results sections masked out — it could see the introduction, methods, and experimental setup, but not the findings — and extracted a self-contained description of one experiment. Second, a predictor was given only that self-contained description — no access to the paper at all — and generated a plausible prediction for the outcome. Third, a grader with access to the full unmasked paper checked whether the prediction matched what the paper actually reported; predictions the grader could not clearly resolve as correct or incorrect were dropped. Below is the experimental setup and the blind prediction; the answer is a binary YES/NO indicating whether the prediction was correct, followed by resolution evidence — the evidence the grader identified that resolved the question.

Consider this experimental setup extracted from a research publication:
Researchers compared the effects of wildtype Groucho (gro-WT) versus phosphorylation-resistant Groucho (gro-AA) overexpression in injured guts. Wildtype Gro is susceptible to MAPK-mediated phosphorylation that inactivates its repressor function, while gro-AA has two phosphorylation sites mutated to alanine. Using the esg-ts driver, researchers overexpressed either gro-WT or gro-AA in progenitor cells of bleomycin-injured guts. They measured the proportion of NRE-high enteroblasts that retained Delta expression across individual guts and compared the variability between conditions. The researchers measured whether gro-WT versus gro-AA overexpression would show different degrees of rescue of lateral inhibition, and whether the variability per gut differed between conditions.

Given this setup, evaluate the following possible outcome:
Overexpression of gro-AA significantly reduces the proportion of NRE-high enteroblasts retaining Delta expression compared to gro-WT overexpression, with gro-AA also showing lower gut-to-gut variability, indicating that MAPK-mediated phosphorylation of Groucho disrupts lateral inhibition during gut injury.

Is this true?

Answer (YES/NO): YES